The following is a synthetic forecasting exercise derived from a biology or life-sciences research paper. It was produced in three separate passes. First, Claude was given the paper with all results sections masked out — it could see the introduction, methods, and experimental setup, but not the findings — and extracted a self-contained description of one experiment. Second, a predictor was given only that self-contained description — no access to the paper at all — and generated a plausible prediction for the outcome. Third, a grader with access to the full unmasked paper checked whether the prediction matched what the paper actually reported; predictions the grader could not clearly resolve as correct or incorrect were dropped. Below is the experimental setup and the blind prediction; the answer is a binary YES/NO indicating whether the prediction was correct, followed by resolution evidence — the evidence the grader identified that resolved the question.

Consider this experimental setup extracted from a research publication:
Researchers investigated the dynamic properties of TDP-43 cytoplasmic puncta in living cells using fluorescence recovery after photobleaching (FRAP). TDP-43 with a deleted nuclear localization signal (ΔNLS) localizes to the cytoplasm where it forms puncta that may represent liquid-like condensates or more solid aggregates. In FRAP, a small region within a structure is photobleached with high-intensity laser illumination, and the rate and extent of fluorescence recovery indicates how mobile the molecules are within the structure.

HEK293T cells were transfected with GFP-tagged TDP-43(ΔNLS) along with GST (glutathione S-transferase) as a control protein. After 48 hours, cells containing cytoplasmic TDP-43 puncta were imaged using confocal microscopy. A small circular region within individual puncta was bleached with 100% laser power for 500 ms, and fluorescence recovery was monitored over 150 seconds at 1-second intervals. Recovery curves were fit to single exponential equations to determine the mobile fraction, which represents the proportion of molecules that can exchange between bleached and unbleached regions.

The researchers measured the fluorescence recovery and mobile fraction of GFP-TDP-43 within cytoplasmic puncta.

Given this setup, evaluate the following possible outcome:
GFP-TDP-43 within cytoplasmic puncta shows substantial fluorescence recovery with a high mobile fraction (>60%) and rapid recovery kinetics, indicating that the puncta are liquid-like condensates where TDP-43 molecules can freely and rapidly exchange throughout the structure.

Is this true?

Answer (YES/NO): NO